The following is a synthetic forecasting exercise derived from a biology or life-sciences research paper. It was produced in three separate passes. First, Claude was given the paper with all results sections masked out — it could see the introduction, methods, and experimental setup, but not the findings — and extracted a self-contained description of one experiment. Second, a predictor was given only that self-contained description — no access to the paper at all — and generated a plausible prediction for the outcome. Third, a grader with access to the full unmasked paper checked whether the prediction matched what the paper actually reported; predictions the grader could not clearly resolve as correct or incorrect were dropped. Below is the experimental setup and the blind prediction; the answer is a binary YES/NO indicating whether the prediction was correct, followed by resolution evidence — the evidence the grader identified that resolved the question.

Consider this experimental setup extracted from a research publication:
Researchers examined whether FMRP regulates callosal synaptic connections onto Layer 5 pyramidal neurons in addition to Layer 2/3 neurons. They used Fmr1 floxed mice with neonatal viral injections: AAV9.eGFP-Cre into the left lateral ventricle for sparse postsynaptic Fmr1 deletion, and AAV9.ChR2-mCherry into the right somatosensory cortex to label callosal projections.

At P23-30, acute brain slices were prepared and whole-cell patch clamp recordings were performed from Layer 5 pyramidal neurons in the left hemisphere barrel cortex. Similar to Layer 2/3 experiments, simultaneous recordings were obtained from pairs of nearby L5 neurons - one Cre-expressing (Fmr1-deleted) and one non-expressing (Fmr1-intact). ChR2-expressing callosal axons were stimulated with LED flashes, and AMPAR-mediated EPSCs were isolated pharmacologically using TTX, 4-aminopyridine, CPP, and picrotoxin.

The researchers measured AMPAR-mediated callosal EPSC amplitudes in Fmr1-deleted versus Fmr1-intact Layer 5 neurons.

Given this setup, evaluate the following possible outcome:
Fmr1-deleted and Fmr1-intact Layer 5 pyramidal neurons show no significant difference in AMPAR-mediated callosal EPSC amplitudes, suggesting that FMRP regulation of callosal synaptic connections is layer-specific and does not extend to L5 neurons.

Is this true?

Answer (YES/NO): NO